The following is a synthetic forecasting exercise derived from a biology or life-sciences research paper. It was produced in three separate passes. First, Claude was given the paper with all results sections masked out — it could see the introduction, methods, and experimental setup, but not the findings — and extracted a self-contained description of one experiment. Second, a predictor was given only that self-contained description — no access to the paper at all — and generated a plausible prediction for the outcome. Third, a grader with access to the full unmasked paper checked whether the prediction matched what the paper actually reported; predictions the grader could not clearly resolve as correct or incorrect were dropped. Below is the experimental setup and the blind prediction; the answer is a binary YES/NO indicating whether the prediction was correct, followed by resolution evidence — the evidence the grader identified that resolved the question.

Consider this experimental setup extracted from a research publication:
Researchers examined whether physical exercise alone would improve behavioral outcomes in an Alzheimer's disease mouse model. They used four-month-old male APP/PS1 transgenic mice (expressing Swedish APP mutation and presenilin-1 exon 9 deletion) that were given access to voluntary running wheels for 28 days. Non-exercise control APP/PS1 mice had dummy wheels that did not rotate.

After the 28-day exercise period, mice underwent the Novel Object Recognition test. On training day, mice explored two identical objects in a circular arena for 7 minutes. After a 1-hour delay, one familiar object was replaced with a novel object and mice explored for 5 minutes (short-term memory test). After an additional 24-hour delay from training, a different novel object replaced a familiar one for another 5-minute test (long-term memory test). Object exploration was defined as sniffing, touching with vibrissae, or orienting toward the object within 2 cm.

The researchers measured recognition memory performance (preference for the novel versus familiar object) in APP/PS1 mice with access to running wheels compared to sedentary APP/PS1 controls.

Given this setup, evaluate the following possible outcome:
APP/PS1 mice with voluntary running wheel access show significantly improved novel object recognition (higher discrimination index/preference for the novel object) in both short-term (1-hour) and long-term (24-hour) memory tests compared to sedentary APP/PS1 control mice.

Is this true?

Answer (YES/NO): NO